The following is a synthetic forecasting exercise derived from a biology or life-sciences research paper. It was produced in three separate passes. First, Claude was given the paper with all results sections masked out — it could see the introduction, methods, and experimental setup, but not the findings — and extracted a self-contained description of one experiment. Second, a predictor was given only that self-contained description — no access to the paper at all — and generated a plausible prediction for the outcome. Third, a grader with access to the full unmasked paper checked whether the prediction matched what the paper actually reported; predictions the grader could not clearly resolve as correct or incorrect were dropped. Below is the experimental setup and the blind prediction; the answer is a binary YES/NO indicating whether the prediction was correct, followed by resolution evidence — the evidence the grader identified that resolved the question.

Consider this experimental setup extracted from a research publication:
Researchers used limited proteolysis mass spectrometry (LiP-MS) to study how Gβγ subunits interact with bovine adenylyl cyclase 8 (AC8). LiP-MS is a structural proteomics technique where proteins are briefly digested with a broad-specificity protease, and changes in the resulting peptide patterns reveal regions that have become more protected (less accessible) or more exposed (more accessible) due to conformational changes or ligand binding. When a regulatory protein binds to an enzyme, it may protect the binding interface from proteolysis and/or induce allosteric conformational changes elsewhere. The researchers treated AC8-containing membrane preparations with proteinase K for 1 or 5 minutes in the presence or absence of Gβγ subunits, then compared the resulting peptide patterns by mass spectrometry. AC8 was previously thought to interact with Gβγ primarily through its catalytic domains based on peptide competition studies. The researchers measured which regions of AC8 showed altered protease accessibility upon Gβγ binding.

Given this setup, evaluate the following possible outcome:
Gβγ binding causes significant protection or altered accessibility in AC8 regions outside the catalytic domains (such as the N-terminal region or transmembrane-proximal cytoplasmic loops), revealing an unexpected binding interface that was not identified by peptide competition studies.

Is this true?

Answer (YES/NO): YES